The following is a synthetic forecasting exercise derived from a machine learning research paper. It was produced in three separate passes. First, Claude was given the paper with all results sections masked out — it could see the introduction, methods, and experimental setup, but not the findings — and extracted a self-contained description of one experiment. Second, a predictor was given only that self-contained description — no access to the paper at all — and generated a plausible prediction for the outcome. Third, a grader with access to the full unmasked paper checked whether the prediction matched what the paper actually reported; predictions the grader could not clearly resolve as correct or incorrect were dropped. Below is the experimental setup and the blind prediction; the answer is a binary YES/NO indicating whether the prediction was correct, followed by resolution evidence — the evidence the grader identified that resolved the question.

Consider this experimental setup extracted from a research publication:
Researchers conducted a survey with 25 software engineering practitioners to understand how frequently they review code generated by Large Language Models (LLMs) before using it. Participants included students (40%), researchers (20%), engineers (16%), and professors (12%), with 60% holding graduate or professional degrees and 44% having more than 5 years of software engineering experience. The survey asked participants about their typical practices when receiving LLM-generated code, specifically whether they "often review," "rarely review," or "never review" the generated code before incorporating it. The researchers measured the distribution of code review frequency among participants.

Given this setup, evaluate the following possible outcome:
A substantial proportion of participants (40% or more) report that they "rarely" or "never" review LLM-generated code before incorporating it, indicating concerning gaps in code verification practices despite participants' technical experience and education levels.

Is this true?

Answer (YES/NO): NO